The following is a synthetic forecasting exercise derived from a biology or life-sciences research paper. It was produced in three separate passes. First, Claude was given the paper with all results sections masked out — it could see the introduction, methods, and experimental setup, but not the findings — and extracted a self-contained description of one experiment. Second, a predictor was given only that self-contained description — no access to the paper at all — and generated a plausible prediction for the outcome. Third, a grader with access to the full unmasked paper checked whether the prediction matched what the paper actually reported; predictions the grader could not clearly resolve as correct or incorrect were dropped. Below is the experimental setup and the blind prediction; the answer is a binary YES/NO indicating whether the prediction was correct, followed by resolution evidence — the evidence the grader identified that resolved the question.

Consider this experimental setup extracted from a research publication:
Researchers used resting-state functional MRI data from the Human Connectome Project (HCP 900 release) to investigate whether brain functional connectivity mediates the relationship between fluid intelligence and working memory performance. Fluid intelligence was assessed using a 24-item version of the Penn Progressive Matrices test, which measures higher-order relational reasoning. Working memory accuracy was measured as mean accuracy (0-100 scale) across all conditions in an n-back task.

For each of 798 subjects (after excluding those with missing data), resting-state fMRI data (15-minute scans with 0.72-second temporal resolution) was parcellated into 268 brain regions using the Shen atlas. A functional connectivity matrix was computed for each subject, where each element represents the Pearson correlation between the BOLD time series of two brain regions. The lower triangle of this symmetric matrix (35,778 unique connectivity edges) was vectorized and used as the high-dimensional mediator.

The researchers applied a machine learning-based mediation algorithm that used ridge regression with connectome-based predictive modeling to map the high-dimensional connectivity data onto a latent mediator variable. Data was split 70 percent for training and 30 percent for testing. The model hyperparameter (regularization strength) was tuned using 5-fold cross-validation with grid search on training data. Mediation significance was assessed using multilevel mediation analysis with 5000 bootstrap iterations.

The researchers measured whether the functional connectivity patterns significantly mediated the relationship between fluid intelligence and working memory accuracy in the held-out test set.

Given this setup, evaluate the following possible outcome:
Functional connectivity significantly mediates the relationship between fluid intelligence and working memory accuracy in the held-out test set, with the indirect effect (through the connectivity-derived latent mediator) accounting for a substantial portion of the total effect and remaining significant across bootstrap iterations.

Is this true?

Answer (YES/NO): NO